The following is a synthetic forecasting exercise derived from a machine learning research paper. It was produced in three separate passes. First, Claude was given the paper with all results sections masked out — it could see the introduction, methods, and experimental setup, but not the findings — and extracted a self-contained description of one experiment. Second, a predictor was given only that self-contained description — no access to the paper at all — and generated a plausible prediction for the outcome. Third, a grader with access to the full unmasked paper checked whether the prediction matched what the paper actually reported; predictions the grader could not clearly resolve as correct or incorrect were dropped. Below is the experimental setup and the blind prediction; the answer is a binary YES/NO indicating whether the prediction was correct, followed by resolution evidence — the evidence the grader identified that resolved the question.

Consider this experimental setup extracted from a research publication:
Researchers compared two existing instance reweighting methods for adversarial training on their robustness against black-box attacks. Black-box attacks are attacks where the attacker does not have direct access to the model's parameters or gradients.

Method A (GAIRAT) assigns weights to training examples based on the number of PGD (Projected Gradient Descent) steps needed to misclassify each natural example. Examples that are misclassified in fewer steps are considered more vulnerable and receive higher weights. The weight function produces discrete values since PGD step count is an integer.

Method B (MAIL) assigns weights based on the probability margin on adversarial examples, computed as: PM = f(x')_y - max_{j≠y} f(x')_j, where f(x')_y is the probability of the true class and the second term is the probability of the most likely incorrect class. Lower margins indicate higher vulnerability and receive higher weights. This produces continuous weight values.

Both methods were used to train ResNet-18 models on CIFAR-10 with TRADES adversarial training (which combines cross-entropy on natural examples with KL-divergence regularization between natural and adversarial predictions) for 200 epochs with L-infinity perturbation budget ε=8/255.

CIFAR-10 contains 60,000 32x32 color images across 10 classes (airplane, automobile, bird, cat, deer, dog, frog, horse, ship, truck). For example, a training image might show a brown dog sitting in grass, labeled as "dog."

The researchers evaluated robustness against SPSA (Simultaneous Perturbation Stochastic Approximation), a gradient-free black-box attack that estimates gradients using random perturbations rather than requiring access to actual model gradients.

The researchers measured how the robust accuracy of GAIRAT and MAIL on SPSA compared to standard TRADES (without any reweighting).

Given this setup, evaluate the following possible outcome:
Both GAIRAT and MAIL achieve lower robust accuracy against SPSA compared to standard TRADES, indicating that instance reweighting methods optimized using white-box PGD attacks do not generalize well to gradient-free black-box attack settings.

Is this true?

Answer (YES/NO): YES